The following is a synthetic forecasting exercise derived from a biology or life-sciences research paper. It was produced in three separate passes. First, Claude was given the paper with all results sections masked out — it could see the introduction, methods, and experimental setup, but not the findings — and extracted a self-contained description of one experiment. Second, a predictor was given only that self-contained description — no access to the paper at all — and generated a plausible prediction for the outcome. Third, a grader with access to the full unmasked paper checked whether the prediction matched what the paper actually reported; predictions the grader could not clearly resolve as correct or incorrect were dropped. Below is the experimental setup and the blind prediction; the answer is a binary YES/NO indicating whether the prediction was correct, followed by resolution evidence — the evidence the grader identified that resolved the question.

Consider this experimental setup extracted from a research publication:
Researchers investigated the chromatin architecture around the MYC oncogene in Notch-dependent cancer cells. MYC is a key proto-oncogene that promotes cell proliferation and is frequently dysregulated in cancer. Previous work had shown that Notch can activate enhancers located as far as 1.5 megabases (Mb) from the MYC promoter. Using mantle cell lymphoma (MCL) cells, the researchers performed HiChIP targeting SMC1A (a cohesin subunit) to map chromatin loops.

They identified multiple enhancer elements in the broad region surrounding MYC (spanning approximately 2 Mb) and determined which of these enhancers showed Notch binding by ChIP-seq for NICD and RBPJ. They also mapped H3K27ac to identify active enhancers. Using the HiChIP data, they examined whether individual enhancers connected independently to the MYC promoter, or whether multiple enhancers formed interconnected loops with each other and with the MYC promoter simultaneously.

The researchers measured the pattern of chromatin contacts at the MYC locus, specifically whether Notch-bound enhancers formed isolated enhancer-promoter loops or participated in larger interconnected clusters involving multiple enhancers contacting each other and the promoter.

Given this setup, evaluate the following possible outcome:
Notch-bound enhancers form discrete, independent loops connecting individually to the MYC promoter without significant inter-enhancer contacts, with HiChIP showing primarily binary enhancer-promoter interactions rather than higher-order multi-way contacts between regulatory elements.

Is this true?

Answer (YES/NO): NO